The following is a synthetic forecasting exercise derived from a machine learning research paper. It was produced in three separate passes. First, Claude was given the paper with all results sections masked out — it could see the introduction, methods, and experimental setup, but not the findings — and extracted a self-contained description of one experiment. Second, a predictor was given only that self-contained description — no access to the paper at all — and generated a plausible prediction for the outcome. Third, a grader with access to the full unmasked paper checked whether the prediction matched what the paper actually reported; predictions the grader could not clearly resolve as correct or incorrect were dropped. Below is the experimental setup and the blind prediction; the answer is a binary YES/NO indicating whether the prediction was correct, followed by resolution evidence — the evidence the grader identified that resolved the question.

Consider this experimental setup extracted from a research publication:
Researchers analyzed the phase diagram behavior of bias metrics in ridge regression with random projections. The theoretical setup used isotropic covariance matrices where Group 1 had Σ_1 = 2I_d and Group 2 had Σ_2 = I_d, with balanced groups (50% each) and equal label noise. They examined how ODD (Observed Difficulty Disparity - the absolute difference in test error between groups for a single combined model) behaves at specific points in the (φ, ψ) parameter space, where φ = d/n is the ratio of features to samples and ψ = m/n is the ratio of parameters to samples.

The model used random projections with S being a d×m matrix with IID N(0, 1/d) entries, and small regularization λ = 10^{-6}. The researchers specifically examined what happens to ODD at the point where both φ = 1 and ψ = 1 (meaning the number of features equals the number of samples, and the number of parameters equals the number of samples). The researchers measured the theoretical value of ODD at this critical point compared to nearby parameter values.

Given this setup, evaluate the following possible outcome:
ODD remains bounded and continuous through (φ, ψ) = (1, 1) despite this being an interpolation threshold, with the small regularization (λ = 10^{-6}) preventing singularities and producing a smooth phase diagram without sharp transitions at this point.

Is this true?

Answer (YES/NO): NO